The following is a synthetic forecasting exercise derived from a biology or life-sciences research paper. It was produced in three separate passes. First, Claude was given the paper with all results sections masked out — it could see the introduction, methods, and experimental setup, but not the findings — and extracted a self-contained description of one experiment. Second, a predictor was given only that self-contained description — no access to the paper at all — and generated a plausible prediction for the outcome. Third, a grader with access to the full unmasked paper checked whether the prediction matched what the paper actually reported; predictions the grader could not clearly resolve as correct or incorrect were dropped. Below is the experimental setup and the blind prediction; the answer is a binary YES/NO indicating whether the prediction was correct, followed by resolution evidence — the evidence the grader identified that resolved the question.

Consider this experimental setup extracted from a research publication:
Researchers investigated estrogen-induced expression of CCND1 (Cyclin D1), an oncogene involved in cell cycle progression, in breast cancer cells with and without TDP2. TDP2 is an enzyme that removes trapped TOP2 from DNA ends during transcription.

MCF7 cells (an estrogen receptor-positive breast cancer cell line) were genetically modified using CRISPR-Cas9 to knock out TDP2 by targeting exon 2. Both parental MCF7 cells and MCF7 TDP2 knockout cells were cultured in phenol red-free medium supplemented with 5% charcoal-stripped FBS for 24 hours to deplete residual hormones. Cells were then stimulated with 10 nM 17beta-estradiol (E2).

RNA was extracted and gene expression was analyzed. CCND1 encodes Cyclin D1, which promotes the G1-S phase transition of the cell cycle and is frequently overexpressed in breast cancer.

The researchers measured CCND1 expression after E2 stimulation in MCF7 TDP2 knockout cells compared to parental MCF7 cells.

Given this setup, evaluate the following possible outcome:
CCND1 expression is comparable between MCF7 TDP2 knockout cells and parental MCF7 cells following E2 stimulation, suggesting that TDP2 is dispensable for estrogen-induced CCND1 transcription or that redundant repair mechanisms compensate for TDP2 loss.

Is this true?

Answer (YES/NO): NO